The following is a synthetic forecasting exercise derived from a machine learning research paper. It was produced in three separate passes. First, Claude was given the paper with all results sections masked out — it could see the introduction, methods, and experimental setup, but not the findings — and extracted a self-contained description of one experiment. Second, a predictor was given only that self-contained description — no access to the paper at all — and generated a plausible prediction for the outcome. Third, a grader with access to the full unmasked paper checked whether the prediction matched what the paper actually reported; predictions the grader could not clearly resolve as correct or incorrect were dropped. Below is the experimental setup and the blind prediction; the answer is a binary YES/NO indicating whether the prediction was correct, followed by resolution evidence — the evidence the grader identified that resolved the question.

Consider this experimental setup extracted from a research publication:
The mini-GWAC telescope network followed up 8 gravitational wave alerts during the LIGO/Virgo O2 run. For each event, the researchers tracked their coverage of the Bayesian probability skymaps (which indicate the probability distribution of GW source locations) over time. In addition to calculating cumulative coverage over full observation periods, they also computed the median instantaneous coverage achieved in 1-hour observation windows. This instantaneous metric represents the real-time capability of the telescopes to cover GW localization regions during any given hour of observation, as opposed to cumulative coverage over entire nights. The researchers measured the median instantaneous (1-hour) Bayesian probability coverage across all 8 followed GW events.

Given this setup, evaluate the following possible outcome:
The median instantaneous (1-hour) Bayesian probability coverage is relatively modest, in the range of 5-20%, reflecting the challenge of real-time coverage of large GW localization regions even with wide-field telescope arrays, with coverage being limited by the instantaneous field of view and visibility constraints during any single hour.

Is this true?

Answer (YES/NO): YES